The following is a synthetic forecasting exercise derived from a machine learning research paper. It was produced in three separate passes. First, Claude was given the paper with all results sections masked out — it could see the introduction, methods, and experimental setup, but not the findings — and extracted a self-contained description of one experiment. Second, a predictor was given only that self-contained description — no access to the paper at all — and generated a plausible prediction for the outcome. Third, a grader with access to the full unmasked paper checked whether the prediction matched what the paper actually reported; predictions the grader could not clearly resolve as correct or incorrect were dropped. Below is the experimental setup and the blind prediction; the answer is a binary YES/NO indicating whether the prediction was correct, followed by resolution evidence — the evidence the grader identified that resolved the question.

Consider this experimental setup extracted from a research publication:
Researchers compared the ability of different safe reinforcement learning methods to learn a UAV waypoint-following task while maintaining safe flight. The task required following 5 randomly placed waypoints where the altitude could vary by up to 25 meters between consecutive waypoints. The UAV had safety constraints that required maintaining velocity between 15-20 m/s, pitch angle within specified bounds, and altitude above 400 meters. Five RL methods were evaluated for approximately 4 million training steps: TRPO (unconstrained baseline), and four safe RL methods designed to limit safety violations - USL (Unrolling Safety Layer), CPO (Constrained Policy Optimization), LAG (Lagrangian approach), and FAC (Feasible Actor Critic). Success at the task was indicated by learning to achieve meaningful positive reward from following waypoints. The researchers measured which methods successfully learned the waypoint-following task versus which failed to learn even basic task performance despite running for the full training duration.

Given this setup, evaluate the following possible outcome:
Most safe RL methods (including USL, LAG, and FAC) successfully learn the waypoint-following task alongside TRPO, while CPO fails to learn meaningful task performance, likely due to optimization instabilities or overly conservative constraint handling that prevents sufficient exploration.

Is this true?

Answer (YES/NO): NO